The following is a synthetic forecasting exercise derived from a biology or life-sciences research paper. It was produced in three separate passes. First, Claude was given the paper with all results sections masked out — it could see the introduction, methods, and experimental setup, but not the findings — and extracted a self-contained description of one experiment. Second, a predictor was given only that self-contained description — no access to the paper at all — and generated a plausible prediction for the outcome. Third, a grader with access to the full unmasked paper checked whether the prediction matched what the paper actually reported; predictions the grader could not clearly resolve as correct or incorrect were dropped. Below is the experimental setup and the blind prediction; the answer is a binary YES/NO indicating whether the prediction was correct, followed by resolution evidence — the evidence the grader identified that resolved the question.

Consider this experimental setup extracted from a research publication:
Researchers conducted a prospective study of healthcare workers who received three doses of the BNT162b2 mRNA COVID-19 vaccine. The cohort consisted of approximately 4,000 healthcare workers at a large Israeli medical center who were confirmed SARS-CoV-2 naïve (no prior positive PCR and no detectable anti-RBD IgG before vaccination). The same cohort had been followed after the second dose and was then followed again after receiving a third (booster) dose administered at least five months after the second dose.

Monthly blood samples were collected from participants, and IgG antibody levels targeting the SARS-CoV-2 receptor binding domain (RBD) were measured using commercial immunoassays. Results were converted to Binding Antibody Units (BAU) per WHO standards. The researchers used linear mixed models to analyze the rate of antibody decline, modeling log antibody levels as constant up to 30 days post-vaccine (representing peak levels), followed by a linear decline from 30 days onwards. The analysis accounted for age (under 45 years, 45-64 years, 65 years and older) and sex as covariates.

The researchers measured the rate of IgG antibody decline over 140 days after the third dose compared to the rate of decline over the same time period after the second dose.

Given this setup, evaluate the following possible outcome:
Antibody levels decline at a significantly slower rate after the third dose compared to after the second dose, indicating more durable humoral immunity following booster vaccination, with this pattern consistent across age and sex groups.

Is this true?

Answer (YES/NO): NO